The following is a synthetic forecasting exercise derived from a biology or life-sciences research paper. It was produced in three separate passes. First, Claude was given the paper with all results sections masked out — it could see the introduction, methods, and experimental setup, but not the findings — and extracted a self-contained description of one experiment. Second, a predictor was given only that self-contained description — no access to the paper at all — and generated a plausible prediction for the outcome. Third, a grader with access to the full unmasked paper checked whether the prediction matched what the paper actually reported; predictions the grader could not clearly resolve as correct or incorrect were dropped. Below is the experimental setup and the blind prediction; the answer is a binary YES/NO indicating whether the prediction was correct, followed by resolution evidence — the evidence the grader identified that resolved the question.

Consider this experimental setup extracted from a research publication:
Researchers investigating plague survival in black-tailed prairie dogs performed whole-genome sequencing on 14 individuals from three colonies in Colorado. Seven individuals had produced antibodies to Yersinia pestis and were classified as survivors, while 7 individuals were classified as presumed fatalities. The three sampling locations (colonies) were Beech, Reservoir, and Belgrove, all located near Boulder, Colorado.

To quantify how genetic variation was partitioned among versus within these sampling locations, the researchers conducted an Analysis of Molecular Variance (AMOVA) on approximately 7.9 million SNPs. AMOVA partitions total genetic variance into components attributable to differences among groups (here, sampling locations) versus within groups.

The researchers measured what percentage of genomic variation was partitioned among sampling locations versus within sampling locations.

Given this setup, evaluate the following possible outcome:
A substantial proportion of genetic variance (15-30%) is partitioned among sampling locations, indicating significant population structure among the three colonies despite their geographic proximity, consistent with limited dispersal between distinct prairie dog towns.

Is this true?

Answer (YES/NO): NO